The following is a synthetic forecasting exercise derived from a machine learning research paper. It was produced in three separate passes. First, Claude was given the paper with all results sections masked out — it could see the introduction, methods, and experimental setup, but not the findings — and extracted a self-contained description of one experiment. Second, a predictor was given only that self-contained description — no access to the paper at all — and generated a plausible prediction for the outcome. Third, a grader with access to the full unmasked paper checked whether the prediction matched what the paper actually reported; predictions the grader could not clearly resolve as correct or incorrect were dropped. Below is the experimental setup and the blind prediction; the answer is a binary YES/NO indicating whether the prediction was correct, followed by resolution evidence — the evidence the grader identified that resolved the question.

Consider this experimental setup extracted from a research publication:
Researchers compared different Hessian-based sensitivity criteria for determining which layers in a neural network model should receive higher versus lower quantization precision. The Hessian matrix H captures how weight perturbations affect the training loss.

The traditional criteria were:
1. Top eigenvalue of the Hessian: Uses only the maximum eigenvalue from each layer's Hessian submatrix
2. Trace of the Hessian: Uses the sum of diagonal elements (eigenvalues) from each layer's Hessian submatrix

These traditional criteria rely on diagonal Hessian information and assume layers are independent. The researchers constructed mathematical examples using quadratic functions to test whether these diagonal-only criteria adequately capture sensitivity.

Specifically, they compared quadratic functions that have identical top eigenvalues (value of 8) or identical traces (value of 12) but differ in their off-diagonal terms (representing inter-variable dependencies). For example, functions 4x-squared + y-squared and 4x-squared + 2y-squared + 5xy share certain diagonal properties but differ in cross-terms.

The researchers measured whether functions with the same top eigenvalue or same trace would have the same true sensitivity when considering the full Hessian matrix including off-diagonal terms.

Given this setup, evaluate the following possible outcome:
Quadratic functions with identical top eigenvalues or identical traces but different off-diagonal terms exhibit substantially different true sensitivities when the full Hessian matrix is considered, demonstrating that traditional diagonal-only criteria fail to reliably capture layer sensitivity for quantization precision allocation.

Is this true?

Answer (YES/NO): YES